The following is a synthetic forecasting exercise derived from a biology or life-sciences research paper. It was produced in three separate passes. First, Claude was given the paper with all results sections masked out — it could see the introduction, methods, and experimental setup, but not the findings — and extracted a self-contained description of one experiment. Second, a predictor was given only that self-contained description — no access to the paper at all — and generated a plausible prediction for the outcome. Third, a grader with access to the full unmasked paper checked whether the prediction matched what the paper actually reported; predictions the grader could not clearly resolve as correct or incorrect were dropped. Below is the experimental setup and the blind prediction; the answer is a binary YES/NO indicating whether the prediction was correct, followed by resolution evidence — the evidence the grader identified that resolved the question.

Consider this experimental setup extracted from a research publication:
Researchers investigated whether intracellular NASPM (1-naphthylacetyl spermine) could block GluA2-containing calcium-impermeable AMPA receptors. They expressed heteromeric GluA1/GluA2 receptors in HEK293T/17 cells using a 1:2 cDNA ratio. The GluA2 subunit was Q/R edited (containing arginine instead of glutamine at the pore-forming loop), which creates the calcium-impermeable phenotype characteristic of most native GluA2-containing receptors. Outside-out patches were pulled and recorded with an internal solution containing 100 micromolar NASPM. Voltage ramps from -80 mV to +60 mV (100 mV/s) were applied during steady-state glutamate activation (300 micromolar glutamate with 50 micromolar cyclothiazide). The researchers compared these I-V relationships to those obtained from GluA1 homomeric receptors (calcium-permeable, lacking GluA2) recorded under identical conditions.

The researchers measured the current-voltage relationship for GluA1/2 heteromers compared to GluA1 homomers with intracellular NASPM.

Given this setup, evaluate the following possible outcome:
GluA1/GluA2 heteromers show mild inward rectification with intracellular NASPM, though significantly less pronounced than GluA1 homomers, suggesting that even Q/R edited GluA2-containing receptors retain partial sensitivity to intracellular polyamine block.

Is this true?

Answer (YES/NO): NO